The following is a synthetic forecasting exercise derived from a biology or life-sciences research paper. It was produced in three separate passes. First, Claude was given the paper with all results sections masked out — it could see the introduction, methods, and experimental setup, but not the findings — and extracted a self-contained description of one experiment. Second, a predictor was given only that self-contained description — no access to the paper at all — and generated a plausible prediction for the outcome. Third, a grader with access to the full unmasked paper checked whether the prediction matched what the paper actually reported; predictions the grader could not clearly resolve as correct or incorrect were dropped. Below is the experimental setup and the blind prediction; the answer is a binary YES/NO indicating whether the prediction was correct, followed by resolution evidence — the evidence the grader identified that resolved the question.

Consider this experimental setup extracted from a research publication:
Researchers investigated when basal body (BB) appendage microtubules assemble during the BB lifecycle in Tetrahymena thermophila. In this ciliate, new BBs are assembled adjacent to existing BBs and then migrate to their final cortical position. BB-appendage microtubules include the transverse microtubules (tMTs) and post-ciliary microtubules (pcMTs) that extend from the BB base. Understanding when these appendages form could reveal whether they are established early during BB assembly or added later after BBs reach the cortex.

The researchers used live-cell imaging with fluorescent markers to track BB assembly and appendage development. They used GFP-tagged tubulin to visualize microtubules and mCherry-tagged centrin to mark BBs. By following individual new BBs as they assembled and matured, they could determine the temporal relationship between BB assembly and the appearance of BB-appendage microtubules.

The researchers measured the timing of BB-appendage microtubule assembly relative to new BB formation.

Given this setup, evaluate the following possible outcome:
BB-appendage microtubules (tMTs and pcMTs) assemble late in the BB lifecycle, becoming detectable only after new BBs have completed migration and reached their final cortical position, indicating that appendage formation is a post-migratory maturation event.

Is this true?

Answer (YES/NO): NO